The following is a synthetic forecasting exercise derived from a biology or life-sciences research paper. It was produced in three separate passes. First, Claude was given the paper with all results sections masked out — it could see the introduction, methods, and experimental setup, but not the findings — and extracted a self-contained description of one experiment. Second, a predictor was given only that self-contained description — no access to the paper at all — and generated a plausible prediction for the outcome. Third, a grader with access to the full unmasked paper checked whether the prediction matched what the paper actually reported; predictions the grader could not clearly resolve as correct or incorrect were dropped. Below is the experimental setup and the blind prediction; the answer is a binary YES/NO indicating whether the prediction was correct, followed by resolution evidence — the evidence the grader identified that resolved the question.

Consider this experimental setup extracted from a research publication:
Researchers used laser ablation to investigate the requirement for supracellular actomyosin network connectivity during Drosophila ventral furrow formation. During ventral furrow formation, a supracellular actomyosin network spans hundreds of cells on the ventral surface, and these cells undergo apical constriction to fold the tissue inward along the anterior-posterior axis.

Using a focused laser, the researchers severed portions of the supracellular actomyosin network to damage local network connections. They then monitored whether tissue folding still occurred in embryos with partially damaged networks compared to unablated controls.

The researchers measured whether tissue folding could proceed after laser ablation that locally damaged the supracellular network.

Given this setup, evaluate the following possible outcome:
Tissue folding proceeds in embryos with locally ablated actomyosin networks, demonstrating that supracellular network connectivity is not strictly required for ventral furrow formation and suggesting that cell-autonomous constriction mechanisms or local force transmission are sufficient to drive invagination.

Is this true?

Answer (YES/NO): NO